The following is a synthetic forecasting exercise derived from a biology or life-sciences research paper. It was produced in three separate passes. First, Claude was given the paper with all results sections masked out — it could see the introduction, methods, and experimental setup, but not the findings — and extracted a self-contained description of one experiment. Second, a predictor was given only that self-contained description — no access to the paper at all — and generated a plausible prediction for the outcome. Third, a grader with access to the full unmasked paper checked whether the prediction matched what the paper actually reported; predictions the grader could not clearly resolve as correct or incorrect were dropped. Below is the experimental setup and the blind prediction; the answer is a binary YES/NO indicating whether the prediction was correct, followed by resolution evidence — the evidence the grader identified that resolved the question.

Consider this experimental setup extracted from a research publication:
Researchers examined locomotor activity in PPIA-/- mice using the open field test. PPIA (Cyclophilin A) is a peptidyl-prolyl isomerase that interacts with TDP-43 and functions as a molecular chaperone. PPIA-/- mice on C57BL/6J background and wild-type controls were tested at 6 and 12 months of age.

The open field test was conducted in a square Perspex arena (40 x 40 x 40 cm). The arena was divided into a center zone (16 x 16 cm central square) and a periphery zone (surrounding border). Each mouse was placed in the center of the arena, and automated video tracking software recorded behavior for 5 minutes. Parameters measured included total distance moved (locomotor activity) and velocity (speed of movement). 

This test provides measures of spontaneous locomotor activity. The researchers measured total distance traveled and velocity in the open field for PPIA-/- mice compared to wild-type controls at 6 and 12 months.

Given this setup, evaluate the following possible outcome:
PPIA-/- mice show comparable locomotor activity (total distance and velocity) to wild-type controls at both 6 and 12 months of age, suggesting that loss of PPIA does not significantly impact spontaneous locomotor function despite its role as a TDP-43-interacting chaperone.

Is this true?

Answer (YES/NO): YES